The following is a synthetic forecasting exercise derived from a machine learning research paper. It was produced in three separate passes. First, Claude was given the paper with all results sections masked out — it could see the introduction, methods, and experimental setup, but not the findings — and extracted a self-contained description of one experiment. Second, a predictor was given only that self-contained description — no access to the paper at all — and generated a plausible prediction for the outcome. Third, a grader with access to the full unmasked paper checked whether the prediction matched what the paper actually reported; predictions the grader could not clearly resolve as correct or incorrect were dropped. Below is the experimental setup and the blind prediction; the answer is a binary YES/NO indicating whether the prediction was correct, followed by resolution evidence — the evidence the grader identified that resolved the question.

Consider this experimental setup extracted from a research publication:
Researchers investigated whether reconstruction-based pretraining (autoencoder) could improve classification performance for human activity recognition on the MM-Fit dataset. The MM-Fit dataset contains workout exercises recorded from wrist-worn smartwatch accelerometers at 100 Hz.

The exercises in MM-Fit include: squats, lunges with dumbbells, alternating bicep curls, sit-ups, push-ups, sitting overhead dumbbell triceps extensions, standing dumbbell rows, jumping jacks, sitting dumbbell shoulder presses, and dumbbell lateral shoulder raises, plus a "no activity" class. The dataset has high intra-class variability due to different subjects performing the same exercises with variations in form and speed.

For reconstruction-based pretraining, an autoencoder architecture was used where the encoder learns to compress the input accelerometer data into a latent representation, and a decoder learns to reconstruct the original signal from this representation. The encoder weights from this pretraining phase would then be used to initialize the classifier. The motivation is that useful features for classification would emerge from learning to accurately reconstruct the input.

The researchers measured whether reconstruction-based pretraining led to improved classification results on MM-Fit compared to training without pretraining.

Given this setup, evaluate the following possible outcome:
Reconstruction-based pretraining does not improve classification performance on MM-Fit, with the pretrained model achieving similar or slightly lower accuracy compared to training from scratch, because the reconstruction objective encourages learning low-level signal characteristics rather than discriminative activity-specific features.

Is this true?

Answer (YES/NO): YES